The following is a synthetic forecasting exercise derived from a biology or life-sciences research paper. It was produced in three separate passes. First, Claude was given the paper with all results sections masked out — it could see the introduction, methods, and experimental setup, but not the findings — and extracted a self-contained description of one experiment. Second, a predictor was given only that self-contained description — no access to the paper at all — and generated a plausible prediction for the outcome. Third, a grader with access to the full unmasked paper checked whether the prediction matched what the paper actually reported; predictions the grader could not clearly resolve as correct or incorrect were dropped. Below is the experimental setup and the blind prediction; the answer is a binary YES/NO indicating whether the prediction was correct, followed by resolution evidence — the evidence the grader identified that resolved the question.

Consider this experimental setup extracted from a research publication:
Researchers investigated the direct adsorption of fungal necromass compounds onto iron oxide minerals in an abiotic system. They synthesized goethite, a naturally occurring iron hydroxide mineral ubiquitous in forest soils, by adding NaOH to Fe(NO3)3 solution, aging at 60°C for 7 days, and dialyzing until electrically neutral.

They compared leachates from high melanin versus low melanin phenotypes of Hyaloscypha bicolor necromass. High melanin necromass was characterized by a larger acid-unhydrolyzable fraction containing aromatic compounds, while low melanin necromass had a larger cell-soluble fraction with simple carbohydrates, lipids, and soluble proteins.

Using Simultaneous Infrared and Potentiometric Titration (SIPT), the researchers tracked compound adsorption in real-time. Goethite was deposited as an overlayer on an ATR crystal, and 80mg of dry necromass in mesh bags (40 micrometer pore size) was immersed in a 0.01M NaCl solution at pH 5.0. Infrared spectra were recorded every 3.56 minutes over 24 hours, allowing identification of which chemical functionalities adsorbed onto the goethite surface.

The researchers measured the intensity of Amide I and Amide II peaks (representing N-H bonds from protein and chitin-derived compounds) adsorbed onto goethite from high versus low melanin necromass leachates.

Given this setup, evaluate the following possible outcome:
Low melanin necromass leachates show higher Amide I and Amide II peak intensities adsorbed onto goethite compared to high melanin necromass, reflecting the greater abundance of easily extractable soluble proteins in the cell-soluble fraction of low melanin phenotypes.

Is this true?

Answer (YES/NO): YES